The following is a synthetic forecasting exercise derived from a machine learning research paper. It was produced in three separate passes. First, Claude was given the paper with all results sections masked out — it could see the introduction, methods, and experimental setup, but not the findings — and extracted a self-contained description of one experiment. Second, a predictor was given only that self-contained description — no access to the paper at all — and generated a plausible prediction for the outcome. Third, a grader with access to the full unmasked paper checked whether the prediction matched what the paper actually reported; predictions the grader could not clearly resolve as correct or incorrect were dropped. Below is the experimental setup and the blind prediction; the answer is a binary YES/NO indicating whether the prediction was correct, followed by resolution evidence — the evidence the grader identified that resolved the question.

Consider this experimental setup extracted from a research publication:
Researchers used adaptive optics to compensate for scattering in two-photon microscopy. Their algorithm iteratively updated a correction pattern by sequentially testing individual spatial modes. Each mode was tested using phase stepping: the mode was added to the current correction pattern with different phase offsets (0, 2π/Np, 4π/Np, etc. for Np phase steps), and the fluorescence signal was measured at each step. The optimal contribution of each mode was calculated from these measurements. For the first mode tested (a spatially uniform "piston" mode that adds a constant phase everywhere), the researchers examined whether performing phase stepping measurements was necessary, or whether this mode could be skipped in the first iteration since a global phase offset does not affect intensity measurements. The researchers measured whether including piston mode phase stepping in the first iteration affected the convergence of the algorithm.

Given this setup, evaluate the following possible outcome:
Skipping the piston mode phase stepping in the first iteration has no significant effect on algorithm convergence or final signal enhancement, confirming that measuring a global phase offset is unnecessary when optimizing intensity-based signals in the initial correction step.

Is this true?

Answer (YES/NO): YES